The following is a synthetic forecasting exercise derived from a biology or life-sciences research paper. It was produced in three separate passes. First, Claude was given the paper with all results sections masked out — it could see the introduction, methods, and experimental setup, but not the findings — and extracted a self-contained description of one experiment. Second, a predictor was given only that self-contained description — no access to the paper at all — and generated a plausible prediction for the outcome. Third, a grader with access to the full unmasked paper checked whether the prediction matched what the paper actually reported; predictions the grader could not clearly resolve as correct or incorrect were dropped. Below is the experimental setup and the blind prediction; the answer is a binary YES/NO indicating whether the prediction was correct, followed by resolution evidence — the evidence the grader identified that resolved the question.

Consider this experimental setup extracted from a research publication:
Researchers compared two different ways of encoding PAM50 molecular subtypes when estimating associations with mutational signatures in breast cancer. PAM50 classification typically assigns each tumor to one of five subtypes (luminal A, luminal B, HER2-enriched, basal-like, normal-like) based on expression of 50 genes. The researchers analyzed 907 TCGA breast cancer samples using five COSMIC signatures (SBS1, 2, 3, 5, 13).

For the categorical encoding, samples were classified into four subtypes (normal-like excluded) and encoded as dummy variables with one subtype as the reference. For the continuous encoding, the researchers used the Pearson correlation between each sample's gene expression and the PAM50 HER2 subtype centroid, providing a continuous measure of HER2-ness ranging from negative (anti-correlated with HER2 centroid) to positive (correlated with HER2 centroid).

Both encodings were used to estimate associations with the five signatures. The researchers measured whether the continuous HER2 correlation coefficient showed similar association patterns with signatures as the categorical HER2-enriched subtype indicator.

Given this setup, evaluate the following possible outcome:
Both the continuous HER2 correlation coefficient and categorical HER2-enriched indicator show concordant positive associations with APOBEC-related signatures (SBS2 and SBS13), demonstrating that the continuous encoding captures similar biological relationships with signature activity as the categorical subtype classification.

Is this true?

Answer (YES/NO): YES